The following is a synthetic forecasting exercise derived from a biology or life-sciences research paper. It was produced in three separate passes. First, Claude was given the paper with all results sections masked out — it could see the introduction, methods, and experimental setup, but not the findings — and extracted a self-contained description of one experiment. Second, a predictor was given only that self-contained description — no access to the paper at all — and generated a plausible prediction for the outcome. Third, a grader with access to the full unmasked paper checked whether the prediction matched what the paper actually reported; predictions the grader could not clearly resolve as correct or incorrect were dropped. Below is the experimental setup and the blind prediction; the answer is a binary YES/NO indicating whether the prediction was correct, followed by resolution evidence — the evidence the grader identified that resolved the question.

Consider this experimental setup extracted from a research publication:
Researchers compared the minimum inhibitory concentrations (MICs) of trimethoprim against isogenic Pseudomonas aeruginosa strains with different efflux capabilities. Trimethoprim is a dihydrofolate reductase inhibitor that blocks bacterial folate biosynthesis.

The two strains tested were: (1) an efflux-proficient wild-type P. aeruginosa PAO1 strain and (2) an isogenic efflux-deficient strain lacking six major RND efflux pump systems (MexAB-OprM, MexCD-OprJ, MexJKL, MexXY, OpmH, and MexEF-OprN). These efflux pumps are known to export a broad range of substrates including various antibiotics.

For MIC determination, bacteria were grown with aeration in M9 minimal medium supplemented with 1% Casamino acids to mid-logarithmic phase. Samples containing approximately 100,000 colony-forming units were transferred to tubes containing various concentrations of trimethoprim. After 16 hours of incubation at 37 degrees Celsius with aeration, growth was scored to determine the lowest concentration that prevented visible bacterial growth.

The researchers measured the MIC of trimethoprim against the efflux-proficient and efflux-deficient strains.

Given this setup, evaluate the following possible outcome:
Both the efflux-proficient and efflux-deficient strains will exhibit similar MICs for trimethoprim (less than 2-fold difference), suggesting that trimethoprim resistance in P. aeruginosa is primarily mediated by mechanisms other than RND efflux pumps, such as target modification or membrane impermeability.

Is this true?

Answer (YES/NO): NO